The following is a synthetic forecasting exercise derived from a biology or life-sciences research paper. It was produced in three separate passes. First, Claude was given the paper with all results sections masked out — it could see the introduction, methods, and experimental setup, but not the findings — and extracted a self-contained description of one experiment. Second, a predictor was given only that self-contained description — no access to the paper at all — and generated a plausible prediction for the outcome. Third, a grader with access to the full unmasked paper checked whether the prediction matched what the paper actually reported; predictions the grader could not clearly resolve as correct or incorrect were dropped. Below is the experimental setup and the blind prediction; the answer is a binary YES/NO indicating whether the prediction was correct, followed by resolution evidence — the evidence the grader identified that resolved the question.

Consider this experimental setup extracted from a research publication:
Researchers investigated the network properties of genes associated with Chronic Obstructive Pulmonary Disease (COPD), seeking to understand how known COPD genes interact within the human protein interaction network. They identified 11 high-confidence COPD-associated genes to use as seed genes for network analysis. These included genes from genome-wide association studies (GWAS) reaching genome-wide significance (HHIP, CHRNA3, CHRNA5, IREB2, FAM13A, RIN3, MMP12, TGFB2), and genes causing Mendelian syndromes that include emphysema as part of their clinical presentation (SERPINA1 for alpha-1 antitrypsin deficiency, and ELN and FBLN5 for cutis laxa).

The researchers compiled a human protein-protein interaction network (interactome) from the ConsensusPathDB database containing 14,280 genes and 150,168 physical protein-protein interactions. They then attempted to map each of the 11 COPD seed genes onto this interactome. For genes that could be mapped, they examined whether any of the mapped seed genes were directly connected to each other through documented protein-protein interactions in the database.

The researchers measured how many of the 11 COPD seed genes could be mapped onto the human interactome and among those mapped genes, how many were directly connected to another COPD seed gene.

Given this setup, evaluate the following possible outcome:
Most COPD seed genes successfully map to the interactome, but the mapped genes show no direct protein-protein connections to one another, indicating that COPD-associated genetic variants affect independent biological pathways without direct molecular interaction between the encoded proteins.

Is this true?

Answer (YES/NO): NO